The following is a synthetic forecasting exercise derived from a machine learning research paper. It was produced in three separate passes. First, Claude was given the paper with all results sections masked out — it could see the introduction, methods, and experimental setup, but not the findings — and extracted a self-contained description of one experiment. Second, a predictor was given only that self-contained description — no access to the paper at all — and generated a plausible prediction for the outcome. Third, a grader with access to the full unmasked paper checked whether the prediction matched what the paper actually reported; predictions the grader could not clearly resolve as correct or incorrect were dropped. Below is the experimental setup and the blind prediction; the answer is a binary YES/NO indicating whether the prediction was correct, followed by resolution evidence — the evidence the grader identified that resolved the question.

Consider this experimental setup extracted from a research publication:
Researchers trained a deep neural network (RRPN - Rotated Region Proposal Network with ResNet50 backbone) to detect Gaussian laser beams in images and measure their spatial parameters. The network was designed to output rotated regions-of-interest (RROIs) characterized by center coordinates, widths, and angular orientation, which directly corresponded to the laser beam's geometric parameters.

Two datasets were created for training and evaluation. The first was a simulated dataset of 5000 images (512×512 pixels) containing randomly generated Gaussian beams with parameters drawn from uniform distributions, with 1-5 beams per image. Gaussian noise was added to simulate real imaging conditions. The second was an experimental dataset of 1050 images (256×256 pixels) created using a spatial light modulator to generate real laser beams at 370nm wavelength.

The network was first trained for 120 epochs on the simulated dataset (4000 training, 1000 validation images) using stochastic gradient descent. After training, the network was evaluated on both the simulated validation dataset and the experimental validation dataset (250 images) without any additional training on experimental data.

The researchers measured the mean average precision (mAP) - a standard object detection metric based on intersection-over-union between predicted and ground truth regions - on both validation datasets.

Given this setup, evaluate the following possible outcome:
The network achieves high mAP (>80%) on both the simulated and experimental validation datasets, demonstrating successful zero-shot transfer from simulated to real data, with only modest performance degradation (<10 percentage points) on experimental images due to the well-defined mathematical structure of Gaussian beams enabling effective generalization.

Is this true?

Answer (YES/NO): YES